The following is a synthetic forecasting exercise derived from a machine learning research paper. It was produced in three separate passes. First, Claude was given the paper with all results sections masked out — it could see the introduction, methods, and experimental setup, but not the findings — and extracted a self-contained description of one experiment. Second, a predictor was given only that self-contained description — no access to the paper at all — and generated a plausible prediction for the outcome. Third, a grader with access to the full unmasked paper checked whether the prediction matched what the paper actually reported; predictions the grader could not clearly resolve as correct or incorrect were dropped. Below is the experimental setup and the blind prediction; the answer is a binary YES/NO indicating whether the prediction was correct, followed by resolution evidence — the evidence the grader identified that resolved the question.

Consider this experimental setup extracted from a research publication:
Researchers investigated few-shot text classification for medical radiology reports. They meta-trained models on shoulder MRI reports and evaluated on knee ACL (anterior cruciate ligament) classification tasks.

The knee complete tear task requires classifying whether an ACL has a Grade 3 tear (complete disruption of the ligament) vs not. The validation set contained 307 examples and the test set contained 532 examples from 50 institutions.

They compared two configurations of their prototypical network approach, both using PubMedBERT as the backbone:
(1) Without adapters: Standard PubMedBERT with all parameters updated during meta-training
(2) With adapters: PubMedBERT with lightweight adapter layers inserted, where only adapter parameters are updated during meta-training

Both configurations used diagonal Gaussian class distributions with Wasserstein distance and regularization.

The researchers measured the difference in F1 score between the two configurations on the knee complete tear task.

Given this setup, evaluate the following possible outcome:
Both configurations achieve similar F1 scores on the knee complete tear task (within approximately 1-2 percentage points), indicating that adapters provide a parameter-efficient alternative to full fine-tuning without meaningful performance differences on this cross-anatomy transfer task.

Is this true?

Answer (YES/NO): NO